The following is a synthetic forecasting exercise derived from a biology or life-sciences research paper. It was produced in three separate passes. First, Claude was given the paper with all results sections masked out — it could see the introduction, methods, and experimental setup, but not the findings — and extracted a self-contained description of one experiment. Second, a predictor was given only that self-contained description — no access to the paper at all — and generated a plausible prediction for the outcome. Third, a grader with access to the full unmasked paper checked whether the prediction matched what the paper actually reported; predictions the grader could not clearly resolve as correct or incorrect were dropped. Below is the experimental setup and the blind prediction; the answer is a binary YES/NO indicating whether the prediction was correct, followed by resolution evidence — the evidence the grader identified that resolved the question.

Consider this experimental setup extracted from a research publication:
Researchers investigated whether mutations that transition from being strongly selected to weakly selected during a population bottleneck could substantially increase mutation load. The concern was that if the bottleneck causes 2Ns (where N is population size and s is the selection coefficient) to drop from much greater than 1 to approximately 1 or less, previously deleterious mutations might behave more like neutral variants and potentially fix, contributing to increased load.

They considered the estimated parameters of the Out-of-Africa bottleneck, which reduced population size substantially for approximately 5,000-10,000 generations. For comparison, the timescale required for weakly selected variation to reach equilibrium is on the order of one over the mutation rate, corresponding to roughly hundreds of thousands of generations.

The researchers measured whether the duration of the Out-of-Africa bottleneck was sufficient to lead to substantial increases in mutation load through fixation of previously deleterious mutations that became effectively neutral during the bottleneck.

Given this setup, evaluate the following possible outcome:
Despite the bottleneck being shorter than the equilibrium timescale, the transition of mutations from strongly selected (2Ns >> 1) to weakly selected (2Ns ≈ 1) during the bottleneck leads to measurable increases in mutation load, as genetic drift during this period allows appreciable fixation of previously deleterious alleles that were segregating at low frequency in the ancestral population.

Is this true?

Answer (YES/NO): NO